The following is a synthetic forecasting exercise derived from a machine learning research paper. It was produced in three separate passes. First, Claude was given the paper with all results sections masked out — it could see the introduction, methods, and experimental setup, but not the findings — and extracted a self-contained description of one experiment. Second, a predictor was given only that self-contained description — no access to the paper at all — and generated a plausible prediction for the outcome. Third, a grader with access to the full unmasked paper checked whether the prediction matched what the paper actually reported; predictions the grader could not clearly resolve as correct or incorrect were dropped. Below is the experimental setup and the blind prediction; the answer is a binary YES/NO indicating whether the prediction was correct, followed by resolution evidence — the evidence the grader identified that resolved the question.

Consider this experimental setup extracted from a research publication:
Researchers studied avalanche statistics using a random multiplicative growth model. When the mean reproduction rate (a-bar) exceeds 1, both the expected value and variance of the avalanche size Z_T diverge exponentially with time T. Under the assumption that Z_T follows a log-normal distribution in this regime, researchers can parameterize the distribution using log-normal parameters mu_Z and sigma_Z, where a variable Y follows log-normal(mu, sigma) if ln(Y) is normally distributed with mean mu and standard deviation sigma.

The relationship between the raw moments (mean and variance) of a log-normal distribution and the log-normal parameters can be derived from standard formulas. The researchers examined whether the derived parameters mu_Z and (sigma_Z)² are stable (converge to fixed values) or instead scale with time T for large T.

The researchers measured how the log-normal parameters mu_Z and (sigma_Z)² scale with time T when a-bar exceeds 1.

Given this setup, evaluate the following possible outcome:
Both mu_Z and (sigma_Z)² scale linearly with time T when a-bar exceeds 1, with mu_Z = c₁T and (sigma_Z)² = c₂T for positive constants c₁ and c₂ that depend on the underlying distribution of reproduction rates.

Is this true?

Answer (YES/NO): YES